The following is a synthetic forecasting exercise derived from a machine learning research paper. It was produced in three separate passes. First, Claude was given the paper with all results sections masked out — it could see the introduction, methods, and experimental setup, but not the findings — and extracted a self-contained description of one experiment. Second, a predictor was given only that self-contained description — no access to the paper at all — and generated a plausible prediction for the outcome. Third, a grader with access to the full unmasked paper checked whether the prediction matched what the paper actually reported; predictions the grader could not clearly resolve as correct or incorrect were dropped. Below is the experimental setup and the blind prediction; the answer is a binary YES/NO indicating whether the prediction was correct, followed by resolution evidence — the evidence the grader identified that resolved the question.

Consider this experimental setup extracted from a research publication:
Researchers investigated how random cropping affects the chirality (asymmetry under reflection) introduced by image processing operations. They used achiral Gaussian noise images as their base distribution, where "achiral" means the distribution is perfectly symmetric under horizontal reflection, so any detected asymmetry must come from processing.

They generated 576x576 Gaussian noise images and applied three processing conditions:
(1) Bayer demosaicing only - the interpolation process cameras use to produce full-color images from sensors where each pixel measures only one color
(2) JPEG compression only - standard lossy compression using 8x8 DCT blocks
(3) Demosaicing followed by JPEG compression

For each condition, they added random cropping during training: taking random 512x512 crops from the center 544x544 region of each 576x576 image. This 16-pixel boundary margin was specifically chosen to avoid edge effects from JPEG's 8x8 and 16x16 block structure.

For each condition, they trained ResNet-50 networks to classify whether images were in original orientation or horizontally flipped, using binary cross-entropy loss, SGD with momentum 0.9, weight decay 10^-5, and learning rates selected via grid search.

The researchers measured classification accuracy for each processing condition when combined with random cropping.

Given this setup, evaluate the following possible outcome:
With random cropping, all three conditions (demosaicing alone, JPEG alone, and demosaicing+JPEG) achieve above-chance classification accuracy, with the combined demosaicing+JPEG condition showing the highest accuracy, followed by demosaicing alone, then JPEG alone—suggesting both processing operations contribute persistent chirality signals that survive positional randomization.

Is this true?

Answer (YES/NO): NO